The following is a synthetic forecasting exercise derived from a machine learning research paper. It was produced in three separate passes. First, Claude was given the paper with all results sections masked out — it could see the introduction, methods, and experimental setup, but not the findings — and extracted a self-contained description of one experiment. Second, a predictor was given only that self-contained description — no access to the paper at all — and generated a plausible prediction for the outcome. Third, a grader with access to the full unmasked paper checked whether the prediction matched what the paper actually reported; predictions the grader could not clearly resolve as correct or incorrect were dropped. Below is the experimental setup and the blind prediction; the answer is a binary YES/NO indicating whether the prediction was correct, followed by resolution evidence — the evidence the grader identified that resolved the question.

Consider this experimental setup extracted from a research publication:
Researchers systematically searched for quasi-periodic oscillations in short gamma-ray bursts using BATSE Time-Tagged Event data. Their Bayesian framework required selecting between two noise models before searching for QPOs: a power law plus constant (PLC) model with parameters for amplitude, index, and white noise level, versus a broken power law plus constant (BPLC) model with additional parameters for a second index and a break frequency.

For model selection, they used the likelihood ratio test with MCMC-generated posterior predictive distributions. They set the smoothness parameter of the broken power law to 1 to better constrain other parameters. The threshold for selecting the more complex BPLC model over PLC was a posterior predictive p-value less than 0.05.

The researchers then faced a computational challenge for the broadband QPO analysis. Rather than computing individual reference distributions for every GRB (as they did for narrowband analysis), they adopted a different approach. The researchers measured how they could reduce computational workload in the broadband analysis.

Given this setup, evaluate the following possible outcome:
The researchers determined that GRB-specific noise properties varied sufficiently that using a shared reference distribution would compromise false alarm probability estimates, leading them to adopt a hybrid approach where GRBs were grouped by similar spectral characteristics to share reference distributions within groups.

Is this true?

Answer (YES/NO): NO